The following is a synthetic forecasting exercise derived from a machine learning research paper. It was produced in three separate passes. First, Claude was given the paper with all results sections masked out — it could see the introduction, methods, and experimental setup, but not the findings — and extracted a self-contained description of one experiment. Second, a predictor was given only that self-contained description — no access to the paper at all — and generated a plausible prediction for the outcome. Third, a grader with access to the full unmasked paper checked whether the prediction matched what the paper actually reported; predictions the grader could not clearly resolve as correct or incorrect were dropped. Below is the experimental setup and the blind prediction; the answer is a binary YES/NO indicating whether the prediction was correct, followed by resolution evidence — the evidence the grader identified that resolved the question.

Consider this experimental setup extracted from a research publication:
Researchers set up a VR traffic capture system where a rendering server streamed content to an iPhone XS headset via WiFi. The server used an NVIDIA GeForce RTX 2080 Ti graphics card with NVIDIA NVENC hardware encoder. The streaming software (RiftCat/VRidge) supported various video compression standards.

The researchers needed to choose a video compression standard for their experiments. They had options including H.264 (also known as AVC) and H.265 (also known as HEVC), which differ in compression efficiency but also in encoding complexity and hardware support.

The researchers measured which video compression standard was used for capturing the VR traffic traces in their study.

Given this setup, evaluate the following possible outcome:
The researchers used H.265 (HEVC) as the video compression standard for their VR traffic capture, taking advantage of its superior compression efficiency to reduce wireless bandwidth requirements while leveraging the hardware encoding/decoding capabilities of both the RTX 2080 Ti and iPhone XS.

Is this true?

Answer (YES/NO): NO